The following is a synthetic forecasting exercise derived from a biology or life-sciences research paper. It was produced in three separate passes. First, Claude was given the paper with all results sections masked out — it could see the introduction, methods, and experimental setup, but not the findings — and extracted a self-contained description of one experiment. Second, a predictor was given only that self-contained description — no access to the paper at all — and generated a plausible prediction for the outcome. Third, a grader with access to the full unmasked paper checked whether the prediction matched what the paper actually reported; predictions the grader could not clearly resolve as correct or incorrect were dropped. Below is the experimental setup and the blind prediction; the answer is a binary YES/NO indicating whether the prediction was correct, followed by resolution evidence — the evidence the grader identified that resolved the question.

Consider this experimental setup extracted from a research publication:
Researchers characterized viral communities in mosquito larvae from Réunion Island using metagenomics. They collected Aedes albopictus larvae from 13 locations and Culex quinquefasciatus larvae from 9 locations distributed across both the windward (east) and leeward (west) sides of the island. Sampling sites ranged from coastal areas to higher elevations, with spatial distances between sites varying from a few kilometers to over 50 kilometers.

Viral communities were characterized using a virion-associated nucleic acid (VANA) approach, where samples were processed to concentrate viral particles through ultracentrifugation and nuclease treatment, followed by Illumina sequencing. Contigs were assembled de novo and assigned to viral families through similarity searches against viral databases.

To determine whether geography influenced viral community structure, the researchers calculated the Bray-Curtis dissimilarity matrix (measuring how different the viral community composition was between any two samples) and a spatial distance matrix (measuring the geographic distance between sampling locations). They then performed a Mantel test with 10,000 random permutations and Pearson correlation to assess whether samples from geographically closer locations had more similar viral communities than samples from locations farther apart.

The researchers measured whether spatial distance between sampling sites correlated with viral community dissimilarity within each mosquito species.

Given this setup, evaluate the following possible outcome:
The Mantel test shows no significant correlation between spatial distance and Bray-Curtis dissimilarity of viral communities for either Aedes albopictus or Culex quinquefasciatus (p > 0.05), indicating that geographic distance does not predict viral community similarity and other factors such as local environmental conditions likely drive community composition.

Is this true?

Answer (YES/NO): NO